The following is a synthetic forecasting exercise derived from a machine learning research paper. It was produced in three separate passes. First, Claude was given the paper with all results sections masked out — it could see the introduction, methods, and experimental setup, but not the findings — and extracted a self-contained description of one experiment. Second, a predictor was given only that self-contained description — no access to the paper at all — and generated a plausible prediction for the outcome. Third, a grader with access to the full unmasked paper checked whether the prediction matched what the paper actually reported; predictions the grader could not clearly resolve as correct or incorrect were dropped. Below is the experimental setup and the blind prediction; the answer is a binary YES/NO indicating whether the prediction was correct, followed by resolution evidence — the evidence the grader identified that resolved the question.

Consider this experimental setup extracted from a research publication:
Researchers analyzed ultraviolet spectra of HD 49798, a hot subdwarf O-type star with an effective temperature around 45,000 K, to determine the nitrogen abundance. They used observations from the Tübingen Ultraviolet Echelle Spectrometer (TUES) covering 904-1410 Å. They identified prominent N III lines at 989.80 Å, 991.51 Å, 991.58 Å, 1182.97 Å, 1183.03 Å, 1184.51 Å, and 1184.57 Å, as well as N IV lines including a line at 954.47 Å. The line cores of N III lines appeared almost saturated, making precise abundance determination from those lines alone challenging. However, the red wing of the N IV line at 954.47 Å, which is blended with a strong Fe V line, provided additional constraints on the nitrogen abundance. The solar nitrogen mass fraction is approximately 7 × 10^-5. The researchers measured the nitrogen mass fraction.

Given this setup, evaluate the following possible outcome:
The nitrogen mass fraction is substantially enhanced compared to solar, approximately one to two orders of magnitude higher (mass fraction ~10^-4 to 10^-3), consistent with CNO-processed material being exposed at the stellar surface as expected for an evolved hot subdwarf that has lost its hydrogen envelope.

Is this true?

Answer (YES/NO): YES